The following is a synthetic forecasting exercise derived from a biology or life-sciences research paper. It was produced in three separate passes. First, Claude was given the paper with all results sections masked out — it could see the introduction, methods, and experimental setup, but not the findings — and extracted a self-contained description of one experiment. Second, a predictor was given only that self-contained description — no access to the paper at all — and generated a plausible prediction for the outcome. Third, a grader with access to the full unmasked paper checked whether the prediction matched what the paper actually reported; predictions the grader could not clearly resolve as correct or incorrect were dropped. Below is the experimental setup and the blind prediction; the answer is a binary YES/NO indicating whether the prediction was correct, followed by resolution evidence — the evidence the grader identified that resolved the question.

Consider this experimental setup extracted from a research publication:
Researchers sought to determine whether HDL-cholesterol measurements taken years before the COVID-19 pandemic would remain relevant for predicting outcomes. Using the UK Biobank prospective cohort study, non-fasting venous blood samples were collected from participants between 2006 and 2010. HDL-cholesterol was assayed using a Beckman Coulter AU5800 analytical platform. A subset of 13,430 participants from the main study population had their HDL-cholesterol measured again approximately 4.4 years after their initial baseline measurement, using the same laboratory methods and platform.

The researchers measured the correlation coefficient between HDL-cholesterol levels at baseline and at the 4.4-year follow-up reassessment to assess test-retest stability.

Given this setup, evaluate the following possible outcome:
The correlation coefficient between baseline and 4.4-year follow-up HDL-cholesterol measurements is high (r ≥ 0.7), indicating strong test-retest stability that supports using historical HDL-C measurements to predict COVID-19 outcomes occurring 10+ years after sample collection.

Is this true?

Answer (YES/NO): YES